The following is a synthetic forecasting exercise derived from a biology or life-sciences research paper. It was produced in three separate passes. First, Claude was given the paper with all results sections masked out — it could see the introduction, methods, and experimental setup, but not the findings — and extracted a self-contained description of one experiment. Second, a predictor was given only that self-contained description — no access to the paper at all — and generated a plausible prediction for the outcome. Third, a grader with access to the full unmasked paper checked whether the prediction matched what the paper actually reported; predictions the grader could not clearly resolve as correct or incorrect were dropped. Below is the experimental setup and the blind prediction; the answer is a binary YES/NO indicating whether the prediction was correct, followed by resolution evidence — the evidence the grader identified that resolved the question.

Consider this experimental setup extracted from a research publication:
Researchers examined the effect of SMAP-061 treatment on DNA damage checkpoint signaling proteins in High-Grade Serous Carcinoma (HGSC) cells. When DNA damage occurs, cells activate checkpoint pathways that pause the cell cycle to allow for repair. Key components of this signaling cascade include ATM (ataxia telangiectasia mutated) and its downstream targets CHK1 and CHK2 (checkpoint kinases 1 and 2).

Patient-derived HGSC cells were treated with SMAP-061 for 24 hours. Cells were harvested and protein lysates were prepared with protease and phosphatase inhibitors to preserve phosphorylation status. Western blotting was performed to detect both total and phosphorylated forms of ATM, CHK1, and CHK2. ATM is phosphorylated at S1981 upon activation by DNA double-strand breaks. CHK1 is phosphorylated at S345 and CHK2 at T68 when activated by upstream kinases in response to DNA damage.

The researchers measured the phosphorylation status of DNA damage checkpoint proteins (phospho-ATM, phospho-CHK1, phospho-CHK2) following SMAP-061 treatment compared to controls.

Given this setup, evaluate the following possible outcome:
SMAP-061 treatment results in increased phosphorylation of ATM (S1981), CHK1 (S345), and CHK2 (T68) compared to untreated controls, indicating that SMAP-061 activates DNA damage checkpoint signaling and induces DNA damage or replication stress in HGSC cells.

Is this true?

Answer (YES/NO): YES